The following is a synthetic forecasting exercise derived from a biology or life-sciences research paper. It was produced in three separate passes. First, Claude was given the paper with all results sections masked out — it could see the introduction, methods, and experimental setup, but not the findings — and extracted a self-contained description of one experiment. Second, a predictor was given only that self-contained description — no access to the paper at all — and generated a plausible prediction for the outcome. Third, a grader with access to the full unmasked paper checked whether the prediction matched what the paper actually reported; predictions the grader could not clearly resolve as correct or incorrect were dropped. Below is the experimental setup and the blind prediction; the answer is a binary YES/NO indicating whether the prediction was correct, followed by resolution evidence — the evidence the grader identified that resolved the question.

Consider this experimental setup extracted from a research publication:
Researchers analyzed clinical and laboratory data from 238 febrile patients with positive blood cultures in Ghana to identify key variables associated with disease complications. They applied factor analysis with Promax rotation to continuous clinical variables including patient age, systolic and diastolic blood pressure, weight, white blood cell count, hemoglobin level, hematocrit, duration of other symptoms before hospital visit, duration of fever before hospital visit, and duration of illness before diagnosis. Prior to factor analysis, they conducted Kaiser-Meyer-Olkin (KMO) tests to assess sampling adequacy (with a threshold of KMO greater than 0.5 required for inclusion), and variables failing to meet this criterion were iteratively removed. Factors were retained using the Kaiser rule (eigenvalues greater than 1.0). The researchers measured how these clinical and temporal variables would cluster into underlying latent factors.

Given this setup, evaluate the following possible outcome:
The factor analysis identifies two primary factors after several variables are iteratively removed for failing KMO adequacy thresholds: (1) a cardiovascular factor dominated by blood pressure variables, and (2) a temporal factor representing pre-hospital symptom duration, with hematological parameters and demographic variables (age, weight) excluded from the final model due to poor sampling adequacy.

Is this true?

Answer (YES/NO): NO